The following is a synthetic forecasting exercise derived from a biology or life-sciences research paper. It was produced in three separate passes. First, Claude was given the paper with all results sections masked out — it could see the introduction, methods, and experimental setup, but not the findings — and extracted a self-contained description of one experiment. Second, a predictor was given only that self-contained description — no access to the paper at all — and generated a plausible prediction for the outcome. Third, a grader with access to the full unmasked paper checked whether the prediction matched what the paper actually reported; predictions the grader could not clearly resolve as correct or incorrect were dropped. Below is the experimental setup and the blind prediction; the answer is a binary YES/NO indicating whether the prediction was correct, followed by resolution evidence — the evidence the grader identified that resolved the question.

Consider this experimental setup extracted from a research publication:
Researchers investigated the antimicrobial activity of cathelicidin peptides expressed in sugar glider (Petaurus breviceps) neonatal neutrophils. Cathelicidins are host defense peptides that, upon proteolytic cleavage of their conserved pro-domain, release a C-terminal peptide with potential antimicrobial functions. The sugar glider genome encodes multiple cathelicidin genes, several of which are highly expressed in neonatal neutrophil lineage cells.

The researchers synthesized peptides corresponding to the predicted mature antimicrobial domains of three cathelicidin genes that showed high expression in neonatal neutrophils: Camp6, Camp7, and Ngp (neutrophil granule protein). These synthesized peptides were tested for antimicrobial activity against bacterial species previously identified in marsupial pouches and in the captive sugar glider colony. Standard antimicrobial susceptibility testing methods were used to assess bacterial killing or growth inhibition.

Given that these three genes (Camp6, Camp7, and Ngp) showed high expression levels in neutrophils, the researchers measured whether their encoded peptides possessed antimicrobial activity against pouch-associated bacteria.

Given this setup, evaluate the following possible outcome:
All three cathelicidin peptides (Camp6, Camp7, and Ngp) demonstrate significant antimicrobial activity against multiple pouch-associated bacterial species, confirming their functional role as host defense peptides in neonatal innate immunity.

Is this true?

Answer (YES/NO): NO